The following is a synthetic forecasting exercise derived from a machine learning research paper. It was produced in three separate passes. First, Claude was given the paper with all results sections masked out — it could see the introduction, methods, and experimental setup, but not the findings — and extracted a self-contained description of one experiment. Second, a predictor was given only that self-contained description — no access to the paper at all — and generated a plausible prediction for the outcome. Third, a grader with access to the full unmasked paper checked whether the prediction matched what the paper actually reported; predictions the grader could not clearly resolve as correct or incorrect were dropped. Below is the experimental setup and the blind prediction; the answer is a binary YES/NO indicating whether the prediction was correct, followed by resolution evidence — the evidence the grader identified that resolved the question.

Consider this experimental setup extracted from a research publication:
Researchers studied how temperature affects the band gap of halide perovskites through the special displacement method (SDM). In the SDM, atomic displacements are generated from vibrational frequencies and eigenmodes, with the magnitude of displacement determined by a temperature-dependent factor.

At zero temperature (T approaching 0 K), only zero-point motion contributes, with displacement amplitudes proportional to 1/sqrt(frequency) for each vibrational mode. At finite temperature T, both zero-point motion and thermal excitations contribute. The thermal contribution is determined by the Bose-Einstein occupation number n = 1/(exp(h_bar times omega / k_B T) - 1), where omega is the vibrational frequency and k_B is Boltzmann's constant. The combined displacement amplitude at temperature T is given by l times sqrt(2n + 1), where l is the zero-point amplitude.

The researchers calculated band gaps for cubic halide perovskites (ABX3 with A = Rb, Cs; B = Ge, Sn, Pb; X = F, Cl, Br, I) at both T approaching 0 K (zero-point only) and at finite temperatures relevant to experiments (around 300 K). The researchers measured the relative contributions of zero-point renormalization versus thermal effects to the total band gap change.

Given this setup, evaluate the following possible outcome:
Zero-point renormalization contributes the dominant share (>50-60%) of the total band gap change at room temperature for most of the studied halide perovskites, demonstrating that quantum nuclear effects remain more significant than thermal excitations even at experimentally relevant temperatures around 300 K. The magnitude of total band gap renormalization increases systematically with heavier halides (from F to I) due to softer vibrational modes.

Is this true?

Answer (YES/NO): NO